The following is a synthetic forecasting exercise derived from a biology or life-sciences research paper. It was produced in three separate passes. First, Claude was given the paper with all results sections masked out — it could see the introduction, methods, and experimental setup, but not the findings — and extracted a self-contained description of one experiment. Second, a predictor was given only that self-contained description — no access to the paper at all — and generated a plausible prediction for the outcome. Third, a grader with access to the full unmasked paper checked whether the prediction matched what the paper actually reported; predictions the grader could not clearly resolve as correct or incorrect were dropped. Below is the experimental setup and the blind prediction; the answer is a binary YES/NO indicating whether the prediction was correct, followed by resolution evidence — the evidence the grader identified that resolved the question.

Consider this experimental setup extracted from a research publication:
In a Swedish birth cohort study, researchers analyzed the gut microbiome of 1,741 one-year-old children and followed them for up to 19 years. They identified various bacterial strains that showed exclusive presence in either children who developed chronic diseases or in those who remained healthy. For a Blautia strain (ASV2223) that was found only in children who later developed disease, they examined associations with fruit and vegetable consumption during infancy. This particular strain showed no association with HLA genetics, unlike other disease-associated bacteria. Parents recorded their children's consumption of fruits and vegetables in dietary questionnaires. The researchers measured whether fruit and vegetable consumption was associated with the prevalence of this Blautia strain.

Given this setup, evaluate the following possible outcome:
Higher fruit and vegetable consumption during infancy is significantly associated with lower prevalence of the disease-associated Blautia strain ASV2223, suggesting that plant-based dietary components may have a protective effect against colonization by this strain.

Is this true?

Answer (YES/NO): YES